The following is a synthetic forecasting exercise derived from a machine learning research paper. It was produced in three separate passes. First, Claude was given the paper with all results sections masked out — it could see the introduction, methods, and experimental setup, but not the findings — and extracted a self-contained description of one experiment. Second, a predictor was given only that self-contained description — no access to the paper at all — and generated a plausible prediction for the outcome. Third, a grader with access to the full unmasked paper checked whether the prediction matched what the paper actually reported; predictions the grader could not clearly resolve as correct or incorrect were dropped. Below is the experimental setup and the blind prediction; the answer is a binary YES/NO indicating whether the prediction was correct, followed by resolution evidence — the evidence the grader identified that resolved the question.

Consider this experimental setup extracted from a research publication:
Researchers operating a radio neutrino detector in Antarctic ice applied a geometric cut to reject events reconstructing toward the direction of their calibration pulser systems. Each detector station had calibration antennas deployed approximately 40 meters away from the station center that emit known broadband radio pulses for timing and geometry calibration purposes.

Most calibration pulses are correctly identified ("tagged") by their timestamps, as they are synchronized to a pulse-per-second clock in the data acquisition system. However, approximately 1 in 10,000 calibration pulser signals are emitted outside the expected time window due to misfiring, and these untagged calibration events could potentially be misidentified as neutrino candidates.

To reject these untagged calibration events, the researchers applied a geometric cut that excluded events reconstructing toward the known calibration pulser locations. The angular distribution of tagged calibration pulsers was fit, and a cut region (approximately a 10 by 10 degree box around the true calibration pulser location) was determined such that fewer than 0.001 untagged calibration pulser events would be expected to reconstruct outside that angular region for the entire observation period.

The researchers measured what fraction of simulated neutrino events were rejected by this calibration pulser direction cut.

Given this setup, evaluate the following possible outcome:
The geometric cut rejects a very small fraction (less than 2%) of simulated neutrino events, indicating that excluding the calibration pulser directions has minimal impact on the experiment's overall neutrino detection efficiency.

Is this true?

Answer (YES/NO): NO